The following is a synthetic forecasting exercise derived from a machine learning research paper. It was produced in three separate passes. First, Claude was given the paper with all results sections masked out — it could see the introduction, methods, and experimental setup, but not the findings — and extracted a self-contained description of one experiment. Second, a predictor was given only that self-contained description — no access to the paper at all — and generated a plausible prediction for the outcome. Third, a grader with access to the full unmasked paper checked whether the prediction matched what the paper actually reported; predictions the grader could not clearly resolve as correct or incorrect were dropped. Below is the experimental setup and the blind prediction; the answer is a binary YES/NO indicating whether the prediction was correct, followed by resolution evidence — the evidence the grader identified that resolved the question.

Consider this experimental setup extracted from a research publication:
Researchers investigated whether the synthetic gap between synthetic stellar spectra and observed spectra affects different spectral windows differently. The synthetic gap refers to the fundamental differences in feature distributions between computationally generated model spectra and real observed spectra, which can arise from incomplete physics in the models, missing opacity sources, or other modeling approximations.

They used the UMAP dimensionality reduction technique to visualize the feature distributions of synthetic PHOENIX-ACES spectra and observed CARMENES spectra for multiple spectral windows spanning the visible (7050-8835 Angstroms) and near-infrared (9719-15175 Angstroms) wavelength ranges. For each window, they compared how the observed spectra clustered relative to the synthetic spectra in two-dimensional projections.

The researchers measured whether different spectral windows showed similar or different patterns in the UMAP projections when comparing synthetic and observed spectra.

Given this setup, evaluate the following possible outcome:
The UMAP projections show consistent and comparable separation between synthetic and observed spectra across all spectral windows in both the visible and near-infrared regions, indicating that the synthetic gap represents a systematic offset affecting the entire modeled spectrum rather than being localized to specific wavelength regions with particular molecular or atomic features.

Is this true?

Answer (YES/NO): NO